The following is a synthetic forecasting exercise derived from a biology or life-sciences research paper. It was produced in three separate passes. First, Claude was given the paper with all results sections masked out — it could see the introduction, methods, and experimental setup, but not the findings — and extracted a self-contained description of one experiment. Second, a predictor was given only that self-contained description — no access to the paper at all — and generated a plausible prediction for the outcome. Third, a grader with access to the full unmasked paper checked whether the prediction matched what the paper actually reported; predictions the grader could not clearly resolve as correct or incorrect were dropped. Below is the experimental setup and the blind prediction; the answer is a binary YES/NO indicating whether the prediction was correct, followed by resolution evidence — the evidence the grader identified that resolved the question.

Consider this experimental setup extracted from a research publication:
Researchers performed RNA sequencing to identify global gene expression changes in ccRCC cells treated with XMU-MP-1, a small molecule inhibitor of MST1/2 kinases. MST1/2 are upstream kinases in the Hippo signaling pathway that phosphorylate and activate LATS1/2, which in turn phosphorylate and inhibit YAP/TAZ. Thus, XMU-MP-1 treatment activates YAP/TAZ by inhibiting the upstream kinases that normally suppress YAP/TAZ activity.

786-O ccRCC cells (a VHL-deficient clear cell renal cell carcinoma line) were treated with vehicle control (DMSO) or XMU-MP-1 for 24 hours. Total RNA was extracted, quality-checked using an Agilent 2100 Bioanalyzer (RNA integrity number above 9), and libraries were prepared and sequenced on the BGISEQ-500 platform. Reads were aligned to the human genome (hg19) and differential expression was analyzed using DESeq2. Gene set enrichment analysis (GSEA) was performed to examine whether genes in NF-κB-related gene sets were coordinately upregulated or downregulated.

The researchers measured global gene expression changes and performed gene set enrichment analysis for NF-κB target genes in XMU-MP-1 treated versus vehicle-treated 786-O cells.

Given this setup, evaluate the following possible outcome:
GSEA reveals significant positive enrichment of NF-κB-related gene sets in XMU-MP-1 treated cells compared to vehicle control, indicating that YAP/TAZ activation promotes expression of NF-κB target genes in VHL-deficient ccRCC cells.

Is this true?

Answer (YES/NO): NO